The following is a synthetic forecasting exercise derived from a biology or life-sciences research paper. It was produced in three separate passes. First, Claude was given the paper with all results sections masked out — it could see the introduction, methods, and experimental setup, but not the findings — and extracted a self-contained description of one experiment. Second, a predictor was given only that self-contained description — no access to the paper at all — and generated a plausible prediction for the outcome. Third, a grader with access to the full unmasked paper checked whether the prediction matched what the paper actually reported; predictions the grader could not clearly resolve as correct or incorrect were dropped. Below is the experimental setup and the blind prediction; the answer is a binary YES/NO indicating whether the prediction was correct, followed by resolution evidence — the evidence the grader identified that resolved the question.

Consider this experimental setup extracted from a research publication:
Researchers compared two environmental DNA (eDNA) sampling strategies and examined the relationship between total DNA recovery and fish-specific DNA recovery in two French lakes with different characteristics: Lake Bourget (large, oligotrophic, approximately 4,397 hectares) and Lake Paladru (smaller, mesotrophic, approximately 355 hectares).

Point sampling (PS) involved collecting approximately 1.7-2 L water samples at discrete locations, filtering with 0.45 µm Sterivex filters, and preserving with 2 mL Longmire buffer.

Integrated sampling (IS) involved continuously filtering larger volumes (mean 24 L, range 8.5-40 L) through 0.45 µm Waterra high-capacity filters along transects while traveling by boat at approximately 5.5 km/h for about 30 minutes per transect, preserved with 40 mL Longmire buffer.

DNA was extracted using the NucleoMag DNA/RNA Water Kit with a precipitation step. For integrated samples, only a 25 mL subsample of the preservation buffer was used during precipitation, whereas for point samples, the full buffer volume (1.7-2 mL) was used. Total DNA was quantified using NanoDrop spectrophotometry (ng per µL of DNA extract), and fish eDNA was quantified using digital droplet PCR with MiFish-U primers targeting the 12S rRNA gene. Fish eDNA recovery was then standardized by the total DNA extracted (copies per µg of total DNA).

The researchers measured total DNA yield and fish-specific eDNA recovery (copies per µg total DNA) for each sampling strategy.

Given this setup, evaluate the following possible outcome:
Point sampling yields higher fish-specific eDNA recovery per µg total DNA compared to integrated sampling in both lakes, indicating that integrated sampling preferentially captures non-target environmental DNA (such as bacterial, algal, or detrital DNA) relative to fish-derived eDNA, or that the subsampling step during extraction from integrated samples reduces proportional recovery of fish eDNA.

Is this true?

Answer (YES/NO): YES